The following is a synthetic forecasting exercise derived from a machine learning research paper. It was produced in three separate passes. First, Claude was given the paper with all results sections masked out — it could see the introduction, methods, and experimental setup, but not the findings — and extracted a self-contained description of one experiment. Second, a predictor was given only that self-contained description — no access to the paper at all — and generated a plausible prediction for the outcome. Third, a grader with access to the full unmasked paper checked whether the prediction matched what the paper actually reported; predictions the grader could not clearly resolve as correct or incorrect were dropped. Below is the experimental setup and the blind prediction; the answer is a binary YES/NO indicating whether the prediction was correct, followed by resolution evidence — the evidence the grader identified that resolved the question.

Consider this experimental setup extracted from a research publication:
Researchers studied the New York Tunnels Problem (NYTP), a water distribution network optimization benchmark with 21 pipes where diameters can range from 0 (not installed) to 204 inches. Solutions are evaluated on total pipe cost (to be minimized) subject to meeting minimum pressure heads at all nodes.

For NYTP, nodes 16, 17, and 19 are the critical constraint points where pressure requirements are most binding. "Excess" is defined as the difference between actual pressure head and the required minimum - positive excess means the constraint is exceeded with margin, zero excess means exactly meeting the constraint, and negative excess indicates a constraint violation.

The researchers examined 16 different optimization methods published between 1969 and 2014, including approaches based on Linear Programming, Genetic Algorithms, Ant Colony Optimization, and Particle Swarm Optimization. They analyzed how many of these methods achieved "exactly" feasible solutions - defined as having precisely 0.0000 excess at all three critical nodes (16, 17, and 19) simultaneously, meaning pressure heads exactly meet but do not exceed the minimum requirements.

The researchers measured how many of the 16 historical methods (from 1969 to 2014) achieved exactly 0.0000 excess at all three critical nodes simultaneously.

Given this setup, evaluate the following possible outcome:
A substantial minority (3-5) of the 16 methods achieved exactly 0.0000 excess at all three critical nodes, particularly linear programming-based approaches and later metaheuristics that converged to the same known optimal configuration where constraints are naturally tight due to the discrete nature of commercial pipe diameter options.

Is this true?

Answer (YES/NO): NO